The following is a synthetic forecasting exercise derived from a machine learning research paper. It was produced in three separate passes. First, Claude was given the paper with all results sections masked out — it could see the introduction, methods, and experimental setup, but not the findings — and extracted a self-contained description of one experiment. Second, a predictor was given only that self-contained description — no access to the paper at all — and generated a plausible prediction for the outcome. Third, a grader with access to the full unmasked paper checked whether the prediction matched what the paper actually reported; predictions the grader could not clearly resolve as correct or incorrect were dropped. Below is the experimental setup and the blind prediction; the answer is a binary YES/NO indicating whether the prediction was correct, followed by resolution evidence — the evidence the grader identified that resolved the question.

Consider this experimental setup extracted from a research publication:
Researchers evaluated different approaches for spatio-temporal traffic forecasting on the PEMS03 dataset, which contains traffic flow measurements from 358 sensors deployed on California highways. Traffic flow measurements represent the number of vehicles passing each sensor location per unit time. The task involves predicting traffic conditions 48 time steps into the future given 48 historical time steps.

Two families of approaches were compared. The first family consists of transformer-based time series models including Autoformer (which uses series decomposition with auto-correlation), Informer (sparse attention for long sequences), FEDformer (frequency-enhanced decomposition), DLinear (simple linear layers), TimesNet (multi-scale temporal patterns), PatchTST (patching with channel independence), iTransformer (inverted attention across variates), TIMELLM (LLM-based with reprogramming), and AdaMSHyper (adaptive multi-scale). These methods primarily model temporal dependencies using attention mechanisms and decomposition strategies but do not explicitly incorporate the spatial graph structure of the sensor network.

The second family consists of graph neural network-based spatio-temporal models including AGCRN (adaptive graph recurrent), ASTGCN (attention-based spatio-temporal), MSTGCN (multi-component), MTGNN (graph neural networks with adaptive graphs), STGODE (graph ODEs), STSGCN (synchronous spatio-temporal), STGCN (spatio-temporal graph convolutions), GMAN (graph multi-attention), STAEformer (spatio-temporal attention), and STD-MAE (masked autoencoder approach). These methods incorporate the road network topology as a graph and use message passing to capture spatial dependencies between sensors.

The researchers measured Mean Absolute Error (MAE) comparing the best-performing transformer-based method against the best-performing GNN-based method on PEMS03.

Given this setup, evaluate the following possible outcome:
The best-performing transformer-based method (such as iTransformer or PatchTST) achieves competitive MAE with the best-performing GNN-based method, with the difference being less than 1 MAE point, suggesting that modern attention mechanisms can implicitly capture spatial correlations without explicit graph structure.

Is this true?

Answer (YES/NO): NO